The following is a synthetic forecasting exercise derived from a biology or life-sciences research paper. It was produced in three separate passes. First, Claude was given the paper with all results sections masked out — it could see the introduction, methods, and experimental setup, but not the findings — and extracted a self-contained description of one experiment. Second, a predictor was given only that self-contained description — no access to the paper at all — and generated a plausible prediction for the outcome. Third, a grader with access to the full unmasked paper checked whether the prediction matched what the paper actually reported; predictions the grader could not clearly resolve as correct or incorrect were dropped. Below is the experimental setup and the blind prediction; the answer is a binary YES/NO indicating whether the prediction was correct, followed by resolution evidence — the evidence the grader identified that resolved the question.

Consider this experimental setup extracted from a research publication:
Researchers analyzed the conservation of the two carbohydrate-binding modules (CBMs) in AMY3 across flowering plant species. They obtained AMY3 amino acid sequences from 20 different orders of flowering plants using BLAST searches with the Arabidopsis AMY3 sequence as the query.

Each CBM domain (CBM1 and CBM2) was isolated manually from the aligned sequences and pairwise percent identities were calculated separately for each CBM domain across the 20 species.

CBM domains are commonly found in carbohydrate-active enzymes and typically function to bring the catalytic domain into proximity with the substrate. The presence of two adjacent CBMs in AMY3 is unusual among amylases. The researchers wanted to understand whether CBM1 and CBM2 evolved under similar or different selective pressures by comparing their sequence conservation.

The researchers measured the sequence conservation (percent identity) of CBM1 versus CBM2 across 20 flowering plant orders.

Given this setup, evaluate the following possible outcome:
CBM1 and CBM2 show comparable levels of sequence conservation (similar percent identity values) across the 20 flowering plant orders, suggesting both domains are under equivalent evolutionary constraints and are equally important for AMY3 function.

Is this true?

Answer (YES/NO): YES